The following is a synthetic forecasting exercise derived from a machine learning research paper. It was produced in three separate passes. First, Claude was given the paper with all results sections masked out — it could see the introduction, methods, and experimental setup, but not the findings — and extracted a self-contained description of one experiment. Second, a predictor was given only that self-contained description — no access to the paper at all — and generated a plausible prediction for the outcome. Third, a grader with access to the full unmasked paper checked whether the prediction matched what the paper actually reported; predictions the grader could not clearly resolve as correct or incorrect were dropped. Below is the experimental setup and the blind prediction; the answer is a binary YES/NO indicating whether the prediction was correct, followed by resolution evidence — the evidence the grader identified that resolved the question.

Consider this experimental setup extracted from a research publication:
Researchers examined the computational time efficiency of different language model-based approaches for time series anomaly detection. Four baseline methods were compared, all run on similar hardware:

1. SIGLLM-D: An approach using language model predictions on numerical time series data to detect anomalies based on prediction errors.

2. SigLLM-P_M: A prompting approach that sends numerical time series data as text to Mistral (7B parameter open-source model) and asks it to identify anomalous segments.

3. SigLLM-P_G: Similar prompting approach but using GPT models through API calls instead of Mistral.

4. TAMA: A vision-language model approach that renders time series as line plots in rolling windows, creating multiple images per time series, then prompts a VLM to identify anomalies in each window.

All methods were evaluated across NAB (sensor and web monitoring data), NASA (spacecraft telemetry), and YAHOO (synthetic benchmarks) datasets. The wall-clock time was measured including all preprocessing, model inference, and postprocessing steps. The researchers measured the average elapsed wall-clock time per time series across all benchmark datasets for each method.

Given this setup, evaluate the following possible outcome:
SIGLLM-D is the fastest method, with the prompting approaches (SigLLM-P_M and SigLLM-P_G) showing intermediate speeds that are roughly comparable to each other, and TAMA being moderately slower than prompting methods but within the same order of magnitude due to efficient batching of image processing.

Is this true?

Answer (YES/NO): NO